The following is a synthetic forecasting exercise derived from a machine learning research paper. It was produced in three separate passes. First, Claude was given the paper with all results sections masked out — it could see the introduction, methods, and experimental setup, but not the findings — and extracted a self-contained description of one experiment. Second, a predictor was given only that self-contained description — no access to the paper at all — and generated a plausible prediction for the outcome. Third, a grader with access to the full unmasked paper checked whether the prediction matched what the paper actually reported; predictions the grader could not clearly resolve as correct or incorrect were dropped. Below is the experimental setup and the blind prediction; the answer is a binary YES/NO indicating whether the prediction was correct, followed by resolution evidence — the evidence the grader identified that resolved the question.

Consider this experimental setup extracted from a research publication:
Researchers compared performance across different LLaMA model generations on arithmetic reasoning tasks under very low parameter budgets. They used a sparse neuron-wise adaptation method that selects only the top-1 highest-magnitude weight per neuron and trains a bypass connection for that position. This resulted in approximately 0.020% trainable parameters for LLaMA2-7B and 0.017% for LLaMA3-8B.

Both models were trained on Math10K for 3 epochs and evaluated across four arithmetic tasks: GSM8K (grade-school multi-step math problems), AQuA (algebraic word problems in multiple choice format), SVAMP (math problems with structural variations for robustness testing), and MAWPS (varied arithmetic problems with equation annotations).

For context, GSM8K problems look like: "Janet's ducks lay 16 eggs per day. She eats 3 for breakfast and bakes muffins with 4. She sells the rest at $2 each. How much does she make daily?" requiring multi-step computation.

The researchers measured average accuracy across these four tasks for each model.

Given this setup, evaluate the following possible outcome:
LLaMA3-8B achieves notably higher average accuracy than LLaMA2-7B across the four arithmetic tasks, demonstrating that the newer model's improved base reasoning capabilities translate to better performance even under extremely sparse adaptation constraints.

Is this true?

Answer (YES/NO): YES